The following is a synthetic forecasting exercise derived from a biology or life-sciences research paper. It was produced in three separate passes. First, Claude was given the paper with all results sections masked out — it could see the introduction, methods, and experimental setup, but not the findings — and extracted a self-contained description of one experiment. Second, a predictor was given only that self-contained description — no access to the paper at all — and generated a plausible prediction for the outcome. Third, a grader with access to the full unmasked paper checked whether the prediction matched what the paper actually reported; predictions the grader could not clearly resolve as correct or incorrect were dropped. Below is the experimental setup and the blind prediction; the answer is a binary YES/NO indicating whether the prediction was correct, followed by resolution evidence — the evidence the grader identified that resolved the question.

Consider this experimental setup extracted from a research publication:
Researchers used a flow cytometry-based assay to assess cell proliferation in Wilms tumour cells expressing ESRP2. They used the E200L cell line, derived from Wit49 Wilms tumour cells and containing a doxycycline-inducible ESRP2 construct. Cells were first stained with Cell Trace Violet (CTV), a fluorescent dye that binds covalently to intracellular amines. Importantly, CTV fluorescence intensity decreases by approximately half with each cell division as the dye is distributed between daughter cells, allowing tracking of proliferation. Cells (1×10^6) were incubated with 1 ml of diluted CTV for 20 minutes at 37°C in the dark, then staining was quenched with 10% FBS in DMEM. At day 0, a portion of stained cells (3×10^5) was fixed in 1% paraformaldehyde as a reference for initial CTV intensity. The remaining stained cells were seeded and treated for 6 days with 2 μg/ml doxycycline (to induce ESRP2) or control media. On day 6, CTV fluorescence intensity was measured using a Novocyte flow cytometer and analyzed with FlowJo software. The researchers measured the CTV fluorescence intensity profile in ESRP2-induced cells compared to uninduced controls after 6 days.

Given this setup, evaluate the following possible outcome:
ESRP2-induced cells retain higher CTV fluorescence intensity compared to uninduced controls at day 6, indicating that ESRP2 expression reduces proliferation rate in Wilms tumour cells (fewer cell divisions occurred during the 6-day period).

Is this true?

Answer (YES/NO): YES